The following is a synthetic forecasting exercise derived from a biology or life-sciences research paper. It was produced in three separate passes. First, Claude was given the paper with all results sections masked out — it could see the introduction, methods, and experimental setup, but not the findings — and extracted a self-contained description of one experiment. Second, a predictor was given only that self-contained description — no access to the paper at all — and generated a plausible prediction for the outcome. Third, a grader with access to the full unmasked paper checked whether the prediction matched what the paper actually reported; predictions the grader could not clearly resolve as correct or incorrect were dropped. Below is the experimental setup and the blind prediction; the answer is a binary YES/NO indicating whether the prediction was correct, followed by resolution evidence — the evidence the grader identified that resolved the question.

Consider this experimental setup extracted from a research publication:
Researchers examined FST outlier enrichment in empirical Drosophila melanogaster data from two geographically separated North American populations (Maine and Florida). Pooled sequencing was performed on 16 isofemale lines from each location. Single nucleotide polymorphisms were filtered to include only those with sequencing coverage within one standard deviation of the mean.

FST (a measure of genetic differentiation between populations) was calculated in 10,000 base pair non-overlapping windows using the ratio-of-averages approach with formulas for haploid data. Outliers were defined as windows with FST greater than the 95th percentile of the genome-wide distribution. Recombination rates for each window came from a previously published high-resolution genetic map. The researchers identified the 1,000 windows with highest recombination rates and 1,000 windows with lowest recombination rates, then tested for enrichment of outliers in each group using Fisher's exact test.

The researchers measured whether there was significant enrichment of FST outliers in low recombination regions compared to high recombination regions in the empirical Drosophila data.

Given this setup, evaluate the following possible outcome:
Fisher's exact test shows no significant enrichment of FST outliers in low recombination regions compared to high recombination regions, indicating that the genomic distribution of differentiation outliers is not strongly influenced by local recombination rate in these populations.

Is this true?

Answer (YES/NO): NO